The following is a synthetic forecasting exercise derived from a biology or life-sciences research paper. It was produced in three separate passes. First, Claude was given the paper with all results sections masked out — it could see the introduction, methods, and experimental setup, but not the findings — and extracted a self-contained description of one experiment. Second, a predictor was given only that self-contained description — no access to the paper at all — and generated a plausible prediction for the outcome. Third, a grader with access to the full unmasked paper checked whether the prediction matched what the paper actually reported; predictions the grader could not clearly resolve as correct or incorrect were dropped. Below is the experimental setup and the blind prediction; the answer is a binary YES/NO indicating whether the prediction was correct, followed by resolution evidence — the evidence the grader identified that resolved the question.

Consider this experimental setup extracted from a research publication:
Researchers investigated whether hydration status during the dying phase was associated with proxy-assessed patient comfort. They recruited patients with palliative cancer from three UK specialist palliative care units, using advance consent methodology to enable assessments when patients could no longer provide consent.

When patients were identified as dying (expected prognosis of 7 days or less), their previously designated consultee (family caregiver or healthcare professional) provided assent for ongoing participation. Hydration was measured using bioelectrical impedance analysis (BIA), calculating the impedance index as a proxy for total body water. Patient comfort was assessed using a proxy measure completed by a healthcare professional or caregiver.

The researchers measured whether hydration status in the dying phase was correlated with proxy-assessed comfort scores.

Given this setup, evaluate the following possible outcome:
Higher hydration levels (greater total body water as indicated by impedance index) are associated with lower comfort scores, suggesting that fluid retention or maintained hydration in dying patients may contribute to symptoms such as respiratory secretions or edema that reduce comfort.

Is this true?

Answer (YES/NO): NO